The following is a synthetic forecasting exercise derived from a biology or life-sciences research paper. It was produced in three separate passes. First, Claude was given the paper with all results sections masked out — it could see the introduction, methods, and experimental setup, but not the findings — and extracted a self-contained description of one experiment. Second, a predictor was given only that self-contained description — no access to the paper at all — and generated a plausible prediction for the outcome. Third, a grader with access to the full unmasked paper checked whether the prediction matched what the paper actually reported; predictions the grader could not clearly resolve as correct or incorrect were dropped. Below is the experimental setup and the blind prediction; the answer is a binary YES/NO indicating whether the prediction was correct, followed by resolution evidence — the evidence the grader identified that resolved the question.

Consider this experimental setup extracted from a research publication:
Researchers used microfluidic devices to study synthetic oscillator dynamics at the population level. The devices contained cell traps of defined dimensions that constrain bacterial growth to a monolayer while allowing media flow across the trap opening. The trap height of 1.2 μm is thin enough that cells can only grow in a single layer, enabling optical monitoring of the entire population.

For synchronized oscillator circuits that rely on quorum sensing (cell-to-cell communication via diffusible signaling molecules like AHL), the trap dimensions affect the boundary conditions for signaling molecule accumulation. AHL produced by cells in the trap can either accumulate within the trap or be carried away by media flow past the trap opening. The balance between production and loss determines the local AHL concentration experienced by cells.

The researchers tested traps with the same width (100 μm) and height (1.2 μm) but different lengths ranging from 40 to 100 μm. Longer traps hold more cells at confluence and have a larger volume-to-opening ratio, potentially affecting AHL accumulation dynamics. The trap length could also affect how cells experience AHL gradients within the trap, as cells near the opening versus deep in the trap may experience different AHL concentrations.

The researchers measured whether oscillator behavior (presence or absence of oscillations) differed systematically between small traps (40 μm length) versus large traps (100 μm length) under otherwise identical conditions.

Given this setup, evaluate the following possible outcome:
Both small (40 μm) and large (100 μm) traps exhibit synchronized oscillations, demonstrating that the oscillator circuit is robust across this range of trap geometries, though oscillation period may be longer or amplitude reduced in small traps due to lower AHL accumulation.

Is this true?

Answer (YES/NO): NO